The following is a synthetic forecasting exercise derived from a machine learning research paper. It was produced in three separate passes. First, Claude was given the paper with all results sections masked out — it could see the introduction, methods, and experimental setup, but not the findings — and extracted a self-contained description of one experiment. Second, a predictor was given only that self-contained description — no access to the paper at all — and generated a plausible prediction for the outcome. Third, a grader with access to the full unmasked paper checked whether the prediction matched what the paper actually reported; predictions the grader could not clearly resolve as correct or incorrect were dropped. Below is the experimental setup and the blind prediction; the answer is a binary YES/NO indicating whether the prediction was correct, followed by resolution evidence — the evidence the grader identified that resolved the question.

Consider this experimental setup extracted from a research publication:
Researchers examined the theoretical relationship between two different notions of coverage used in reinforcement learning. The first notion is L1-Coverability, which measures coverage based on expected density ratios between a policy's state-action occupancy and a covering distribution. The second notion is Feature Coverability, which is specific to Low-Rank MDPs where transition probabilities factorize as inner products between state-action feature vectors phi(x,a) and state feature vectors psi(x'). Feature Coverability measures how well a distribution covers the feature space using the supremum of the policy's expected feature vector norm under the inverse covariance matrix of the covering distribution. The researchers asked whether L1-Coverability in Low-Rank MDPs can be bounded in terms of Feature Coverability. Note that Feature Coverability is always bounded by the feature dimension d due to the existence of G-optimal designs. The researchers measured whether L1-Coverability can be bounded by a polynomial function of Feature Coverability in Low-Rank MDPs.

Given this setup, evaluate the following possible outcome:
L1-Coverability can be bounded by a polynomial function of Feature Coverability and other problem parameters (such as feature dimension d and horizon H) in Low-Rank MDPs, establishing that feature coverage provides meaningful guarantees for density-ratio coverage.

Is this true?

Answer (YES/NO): YES